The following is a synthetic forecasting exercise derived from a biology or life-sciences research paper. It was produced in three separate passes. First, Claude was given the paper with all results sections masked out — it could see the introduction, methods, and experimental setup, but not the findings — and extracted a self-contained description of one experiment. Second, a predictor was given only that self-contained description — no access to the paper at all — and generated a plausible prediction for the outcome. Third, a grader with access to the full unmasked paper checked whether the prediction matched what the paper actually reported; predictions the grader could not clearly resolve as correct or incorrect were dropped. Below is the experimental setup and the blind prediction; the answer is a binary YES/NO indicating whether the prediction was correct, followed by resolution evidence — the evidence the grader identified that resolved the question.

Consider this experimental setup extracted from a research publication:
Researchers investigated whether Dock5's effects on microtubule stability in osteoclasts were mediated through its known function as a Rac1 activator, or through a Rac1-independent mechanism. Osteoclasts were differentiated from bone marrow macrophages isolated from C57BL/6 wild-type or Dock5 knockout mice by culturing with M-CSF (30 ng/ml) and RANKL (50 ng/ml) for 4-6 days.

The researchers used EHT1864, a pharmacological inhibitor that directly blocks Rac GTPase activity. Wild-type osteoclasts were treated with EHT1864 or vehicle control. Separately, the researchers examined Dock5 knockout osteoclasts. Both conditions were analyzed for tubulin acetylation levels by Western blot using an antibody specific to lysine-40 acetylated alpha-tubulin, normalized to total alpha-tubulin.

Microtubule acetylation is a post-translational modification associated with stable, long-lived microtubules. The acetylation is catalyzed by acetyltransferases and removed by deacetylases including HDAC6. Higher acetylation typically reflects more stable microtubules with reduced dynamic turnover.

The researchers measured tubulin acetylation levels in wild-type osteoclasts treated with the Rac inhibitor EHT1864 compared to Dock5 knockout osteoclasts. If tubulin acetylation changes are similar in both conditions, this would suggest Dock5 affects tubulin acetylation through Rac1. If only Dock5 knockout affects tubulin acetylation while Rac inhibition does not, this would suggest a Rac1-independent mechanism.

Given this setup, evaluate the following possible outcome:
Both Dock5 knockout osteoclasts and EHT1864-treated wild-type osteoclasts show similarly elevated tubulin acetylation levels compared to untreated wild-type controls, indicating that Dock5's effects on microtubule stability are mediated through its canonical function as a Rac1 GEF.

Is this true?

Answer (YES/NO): NO